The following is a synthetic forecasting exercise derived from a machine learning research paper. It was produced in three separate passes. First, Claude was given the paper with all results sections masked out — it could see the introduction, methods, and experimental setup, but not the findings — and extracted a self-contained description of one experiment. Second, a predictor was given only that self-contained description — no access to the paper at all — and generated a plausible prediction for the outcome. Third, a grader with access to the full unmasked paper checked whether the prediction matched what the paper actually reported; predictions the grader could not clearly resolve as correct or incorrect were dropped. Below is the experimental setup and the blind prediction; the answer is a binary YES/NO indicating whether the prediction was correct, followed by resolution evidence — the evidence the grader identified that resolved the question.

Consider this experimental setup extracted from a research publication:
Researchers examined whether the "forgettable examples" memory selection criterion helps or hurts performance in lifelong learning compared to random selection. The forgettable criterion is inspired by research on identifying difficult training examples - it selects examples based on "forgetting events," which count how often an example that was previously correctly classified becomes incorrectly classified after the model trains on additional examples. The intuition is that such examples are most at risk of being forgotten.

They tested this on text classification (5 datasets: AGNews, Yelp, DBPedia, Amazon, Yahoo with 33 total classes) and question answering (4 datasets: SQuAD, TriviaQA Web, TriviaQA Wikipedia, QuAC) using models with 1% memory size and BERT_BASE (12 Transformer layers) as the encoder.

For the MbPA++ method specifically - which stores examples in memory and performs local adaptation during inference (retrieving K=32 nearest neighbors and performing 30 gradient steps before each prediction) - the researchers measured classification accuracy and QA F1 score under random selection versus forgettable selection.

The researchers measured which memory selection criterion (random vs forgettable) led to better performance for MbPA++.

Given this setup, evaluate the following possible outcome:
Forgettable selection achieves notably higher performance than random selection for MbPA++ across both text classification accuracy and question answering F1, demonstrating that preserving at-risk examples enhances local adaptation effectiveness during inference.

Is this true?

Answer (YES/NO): NO